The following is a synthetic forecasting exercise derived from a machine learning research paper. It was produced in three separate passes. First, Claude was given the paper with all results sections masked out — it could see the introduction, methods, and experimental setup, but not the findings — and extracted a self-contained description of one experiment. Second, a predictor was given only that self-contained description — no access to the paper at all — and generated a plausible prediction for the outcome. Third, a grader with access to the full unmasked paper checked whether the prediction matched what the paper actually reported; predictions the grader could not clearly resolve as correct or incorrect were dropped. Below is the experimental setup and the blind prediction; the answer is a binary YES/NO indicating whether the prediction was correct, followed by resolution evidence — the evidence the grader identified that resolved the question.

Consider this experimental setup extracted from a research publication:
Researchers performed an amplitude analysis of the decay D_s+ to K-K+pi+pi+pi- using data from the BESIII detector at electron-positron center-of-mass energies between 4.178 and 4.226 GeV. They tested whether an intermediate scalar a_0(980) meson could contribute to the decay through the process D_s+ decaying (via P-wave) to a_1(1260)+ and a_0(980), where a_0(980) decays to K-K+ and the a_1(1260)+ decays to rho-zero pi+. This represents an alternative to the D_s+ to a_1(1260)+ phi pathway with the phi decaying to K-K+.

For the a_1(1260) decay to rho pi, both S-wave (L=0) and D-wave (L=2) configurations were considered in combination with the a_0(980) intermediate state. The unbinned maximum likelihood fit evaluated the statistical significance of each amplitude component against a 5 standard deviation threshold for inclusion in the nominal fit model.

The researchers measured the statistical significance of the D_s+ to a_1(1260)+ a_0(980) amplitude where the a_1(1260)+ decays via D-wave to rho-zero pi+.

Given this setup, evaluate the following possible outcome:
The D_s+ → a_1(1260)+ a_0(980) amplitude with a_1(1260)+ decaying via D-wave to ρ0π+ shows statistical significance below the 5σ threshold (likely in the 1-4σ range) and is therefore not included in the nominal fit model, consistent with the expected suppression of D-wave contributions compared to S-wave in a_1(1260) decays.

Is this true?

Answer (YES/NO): NO